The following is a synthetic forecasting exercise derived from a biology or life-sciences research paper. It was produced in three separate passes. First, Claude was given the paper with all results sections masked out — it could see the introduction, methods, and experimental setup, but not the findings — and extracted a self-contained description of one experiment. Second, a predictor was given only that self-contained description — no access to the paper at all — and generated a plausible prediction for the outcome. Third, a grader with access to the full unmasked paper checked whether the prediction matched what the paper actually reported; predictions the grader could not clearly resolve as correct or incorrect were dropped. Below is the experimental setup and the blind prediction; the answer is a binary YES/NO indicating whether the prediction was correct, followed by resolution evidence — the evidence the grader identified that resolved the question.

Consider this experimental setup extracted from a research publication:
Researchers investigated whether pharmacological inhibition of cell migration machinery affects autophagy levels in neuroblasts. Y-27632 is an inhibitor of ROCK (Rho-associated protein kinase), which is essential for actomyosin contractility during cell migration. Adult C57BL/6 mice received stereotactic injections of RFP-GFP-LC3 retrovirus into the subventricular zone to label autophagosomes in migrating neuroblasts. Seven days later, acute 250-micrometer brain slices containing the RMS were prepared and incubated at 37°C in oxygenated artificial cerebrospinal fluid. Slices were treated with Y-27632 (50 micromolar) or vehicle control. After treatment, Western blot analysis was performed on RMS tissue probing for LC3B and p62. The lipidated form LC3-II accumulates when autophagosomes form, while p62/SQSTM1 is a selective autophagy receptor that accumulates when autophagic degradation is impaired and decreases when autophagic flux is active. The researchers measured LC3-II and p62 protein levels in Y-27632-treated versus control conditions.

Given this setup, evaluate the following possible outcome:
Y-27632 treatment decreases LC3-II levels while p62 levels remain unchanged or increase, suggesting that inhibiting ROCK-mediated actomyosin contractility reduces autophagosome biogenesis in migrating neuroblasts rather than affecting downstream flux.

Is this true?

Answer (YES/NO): NO